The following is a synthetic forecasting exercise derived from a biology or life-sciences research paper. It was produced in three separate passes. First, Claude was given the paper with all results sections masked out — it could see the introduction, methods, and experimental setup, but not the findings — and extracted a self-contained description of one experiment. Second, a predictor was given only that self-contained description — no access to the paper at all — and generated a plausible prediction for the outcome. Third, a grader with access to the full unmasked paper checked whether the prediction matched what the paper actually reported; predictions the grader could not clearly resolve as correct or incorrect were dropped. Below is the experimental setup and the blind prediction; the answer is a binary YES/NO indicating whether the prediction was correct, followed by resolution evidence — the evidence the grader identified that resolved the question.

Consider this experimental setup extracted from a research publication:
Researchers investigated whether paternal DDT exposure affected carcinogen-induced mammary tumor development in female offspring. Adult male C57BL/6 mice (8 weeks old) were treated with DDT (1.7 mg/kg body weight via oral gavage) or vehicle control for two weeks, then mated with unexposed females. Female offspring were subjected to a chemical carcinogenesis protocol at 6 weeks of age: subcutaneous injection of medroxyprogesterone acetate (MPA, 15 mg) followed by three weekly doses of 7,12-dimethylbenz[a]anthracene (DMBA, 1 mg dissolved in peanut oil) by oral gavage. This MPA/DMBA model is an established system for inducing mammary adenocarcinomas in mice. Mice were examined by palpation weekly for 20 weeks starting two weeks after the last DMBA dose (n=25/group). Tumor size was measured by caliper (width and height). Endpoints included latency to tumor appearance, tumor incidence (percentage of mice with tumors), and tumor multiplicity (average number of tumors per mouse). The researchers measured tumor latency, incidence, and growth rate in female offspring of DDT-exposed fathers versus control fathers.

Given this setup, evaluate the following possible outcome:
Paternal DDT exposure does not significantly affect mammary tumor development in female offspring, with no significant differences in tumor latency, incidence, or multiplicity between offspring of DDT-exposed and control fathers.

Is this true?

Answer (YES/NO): NO